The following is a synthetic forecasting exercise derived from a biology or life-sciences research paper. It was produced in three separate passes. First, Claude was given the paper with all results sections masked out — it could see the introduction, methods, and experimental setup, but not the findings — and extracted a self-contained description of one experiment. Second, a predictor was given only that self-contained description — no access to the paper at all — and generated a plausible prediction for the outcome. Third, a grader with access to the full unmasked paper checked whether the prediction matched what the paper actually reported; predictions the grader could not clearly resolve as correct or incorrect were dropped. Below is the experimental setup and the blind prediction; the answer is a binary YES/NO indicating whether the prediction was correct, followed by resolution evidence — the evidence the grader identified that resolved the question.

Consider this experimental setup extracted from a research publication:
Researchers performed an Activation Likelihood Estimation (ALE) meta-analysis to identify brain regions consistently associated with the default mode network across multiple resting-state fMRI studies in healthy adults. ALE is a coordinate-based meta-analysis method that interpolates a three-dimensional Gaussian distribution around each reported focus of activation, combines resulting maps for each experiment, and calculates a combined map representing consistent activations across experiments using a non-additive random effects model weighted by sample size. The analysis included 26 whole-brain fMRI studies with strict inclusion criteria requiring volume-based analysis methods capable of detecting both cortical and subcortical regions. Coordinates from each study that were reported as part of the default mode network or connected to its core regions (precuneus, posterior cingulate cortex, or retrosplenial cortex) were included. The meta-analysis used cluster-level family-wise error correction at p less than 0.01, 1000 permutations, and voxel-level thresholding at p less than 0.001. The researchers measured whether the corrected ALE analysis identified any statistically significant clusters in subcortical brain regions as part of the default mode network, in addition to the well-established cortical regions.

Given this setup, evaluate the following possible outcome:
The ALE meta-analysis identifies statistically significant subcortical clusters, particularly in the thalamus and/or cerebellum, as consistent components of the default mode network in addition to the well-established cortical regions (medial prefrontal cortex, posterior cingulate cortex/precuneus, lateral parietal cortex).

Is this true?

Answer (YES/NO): YES